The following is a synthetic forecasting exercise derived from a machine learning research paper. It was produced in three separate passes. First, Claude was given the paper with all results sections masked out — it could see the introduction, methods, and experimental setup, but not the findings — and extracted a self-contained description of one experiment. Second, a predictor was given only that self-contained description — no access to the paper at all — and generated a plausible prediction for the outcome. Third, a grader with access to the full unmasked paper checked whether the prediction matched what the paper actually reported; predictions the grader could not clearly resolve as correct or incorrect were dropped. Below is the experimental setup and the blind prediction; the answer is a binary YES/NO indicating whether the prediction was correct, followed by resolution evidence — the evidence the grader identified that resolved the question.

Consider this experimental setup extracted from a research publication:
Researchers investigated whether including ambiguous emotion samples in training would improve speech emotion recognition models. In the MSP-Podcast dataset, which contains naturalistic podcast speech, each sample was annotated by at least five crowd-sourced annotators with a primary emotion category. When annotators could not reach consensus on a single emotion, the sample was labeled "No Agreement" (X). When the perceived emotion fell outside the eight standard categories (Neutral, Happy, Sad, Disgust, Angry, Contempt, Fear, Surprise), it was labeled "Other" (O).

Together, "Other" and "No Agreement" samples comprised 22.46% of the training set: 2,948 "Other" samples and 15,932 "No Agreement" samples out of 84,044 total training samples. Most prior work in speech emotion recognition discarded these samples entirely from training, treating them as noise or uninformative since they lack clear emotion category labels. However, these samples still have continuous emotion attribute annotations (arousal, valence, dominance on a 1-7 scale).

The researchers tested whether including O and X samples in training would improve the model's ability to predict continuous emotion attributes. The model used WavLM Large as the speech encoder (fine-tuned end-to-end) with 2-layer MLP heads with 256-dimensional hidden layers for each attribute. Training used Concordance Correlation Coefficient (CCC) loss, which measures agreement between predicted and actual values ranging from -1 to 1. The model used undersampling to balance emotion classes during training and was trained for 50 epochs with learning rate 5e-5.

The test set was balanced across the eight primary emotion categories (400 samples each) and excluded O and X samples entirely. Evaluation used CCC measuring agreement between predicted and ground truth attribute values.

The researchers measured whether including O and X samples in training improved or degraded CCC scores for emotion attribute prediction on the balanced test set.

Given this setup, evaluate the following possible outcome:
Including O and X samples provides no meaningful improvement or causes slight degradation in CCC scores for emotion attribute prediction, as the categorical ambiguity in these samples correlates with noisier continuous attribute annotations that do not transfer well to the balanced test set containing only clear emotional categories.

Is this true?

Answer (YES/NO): NO